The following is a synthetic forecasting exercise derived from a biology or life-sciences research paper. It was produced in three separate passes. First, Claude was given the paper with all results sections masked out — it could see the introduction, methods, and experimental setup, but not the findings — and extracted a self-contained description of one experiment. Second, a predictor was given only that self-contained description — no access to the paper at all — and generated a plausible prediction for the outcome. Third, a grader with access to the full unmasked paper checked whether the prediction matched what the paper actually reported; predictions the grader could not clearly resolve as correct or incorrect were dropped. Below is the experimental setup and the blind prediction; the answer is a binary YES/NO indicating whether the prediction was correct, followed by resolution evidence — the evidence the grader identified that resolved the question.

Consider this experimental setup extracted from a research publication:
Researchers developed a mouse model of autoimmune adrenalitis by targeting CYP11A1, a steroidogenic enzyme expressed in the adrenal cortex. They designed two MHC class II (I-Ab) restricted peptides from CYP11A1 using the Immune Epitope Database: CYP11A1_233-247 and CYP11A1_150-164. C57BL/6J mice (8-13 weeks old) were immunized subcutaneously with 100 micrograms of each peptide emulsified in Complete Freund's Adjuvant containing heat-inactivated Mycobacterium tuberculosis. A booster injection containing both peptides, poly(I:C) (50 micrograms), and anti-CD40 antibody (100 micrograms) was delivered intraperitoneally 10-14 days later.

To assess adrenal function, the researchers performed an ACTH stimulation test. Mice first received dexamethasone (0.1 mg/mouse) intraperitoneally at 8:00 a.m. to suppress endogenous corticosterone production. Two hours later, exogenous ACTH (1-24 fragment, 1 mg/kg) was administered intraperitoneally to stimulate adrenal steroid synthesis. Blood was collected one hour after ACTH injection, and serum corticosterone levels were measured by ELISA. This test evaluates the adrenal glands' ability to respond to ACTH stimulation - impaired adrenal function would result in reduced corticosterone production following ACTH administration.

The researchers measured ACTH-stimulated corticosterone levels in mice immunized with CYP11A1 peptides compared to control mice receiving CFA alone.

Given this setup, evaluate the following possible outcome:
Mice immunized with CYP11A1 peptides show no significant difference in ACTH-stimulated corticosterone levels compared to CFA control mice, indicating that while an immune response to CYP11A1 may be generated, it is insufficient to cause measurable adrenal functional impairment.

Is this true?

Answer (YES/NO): NO